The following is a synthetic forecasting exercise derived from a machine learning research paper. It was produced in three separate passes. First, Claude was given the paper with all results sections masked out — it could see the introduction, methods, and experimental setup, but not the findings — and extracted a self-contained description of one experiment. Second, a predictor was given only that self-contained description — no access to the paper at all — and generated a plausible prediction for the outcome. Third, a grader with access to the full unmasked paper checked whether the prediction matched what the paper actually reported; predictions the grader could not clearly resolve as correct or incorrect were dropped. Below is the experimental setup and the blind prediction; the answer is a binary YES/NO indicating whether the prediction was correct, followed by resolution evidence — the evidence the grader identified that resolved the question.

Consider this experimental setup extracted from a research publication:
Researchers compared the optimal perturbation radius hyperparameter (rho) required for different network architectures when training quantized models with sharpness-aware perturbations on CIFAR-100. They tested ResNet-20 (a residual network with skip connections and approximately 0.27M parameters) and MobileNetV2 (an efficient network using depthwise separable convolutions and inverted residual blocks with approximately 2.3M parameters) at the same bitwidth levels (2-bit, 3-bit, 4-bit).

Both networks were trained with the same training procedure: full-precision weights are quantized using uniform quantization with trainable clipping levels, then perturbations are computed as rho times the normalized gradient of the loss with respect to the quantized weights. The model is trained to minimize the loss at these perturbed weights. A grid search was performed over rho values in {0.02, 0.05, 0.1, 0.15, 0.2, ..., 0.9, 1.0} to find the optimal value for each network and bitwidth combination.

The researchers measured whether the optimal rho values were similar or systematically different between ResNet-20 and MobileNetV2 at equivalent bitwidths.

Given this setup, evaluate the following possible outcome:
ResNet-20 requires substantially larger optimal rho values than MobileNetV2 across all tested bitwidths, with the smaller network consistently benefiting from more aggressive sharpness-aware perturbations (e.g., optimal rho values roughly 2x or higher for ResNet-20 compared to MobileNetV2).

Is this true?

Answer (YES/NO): NO